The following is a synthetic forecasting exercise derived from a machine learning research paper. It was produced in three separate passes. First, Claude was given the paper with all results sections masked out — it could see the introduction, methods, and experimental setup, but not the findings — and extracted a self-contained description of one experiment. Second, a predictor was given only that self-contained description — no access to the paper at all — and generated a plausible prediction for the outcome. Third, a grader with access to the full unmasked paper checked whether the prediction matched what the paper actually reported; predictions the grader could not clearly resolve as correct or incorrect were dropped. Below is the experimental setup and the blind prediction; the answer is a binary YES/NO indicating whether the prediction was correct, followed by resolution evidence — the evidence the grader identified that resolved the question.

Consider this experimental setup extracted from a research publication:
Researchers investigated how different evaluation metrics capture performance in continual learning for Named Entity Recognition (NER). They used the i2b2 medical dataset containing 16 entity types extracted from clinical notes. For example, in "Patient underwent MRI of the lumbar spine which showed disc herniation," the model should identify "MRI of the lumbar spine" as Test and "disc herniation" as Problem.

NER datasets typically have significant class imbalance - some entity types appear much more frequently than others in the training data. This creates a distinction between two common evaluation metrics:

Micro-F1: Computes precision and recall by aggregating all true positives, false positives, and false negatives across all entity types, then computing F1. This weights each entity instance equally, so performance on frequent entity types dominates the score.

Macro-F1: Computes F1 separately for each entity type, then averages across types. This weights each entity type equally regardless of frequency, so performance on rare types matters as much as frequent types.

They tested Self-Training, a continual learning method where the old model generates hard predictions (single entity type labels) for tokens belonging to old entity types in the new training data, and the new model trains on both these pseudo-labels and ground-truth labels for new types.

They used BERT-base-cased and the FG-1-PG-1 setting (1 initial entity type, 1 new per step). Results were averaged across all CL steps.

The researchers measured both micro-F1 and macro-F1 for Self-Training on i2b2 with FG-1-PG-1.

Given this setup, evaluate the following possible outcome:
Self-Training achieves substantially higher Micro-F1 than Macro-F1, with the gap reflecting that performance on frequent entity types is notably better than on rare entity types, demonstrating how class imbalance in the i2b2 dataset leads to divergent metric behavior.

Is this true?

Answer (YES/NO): YES